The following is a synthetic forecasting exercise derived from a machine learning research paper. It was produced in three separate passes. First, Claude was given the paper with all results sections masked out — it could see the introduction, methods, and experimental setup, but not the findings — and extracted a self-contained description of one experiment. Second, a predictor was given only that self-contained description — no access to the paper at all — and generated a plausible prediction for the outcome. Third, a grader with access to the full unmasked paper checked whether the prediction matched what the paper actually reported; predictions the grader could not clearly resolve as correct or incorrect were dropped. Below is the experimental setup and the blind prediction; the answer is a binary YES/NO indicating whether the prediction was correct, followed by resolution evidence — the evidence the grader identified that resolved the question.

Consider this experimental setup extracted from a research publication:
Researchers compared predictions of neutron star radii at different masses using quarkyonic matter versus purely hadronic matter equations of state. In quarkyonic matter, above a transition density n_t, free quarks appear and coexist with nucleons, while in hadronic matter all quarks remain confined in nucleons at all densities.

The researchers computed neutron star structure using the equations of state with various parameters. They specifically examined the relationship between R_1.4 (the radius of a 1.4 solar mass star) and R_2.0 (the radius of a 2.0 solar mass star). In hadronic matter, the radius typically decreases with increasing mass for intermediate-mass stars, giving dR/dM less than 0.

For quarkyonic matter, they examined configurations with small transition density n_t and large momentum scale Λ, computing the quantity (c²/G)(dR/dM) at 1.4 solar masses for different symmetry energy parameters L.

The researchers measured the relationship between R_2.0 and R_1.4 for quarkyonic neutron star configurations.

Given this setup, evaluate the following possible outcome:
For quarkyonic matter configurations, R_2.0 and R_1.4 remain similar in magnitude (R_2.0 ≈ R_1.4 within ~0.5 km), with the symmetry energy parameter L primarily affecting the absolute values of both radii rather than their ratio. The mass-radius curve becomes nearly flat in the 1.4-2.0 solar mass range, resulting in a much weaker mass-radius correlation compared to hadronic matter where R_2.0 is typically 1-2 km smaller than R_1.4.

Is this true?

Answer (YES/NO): NO